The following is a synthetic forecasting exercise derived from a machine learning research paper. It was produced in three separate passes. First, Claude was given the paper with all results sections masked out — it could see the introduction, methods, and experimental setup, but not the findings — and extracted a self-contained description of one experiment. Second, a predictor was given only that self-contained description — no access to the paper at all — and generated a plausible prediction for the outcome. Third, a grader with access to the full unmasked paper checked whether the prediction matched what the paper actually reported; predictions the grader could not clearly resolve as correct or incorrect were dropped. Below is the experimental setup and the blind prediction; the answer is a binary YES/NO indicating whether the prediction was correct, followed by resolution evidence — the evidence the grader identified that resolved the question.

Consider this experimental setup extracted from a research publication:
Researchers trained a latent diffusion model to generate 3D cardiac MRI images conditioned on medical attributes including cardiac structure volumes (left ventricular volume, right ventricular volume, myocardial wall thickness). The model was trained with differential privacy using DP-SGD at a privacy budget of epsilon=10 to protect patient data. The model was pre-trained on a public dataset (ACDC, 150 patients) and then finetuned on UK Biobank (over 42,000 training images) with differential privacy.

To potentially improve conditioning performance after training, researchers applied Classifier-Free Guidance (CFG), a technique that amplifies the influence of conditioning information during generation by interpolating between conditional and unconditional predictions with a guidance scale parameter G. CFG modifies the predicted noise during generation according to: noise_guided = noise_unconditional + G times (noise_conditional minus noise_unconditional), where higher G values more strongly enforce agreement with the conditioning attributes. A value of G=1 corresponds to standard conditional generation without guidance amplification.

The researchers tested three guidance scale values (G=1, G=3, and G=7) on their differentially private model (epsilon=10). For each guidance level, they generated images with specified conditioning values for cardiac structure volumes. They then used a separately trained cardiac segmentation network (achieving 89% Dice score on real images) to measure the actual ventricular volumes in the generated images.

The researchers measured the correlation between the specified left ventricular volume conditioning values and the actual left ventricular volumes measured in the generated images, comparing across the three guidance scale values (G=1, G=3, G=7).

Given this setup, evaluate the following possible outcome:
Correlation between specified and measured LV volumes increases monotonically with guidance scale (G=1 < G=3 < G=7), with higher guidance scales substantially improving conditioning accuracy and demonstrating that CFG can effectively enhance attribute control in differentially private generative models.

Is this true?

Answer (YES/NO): YES